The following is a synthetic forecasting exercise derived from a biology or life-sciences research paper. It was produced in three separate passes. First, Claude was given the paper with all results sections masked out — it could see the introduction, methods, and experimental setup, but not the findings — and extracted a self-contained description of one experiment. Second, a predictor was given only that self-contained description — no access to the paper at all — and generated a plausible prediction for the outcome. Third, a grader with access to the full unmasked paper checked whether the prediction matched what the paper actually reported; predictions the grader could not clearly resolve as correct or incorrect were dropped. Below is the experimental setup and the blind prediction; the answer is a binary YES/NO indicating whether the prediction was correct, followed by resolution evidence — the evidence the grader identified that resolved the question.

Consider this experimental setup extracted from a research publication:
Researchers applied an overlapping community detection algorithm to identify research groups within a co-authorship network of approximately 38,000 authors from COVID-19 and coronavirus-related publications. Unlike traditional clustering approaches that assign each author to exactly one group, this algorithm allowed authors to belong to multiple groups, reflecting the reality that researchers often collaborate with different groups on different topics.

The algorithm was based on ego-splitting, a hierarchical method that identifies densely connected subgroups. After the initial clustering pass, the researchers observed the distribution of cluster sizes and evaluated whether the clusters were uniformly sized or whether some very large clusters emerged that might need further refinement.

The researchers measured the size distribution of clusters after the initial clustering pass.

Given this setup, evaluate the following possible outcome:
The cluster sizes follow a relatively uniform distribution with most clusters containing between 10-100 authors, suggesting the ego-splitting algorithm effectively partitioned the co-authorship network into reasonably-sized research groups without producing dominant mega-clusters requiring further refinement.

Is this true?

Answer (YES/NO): NO